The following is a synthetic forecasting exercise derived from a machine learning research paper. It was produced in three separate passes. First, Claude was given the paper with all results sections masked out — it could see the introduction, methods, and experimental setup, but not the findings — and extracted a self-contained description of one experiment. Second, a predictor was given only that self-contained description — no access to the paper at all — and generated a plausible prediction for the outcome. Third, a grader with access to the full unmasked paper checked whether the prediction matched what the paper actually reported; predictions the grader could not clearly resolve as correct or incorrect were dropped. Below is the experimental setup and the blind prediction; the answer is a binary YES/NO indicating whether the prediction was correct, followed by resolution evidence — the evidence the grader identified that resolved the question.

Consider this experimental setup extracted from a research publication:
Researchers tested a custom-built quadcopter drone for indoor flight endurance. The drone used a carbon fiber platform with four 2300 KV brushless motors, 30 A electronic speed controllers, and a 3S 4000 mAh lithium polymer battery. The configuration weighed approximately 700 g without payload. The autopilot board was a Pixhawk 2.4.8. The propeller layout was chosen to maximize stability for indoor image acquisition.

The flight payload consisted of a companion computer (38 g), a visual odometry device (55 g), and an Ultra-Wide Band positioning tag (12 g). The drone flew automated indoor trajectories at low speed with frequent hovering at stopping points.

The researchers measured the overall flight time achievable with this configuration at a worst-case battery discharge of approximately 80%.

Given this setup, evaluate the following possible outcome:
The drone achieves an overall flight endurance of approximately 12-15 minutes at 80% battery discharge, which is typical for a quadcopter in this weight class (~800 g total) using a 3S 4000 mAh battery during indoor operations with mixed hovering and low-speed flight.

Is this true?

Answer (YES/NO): YES